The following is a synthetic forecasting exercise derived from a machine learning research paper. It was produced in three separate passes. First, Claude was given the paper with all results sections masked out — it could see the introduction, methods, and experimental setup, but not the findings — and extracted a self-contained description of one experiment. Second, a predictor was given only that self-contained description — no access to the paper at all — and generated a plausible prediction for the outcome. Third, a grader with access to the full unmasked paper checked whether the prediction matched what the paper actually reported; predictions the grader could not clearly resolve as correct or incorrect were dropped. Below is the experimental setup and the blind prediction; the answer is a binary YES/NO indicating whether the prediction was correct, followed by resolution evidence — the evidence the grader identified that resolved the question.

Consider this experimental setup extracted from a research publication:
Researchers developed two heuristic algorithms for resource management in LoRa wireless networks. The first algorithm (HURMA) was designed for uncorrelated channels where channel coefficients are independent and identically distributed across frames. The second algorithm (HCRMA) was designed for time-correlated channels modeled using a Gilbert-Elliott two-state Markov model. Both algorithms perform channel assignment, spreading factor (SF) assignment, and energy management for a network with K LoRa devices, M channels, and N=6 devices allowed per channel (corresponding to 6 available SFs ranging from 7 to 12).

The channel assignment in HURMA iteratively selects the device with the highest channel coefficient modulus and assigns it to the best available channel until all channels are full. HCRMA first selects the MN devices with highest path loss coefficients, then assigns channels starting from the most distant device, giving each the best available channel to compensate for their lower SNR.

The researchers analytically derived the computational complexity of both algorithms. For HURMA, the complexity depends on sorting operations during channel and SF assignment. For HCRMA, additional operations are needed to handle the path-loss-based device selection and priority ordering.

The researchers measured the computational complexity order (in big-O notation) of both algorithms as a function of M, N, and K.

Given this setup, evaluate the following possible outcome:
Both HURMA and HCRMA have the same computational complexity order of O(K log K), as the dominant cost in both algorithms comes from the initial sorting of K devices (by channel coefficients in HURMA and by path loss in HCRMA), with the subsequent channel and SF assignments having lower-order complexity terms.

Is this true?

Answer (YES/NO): NO